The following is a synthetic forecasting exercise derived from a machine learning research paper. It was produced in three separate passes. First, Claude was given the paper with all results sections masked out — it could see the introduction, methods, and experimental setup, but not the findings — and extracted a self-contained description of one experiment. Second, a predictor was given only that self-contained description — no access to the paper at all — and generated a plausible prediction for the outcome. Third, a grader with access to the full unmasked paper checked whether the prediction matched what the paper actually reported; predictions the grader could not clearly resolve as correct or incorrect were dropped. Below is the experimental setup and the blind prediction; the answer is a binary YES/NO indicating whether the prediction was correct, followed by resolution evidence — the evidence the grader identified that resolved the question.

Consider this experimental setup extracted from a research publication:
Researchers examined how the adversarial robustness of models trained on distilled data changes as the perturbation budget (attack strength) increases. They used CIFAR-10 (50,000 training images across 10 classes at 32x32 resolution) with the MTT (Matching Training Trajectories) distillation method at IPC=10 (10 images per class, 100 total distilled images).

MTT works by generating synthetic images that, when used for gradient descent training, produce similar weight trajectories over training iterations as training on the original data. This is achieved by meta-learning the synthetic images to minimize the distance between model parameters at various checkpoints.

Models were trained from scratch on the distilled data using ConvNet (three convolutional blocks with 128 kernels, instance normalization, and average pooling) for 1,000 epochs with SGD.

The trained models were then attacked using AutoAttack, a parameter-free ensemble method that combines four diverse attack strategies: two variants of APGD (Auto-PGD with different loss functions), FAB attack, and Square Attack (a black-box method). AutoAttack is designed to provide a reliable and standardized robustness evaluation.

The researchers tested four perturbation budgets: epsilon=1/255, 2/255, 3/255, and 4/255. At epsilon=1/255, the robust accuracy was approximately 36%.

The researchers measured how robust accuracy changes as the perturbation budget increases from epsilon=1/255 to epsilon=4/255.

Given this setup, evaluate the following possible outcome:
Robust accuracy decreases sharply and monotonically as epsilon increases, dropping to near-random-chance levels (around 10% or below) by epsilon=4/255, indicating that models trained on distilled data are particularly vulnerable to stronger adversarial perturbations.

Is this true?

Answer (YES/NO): YES